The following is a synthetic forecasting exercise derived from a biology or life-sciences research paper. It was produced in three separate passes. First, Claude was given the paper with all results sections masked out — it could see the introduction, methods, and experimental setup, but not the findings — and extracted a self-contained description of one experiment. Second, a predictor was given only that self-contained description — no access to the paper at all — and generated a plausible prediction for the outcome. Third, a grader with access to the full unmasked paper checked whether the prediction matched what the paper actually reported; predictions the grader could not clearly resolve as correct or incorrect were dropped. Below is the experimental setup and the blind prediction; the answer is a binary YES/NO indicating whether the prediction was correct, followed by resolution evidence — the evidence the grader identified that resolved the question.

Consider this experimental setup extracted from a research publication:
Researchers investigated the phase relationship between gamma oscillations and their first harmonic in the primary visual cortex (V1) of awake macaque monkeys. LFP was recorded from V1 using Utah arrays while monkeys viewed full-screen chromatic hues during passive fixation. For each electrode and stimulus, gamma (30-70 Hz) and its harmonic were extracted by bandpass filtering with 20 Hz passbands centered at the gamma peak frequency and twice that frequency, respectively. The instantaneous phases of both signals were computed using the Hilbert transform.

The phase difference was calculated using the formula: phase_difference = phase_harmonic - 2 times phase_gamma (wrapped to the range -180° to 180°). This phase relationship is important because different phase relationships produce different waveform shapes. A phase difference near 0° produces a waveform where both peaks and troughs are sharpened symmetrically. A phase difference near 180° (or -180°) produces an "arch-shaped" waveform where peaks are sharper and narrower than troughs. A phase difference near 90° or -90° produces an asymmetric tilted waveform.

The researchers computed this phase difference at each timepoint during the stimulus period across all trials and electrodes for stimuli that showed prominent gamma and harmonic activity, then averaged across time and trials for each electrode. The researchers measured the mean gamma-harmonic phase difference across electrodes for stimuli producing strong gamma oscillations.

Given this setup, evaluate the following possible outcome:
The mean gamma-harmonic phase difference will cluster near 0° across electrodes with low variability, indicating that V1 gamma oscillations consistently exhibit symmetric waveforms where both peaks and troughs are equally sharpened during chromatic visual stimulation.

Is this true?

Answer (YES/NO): NO